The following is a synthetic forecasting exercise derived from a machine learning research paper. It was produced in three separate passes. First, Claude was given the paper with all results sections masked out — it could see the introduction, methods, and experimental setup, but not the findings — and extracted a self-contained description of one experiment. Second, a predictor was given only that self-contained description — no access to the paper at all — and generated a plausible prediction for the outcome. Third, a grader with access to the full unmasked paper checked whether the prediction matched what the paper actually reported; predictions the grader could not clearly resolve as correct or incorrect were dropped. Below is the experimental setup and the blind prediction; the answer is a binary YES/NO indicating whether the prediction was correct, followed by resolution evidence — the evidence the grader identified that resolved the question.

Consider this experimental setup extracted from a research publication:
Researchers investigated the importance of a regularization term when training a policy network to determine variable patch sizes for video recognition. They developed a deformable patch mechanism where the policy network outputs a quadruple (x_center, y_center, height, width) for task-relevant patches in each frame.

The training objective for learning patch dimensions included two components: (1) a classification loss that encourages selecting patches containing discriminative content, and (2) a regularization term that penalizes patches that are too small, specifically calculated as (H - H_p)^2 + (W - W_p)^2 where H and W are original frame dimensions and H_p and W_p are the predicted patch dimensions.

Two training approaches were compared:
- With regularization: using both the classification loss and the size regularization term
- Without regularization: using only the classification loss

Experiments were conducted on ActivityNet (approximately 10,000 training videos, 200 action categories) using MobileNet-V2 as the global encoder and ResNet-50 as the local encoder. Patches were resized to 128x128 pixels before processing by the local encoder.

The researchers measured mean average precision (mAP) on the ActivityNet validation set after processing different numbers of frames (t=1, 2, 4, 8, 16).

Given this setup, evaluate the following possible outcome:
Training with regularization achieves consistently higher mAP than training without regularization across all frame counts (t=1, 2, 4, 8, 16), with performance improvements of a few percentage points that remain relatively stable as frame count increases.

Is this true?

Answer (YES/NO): NO